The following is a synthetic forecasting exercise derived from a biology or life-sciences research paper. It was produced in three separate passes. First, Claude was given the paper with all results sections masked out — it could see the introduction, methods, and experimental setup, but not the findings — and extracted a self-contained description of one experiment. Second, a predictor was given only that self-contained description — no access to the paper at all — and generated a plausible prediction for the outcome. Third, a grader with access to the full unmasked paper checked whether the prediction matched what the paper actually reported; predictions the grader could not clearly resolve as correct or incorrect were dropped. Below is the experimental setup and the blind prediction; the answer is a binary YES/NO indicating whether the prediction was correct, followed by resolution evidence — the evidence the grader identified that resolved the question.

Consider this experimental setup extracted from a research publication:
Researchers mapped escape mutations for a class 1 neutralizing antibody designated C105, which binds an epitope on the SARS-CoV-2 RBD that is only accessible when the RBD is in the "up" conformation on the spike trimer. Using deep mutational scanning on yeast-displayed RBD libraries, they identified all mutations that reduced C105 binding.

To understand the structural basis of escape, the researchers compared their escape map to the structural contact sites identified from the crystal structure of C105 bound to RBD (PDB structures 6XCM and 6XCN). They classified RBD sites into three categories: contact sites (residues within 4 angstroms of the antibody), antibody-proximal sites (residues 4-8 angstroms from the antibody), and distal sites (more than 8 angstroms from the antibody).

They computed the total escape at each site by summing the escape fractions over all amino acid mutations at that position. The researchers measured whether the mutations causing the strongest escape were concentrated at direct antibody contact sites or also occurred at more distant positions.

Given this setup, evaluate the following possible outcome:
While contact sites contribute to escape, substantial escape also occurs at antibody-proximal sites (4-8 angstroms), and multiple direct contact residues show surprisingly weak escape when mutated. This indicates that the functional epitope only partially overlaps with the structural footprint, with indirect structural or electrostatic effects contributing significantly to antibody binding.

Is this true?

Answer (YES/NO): NO